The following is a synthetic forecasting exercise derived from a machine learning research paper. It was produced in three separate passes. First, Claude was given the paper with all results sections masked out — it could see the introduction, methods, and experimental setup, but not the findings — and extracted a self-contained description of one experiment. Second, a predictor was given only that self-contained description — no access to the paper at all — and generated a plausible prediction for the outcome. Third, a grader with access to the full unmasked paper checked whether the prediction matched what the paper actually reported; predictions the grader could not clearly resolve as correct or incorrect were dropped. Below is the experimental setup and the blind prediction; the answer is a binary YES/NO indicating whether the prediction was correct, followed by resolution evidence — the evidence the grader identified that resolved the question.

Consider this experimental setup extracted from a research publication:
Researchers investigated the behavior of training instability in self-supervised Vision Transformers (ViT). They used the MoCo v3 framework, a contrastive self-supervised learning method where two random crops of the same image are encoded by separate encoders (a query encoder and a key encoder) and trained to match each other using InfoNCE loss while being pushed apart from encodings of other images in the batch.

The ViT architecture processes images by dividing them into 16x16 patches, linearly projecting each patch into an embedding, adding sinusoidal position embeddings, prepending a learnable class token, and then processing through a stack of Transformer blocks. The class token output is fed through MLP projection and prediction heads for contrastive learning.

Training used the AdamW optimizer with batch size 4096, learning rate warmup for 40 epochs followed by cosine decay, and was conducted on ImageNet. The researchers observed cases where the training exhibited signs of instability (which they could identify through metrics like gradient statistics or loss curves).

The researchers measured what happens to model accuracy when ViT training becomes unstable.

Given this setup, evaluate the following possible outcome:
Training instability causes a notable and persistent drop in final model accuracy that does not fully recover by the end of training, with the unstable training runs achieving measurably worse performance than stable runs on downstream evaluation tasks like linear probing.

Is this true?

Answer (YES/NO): NO